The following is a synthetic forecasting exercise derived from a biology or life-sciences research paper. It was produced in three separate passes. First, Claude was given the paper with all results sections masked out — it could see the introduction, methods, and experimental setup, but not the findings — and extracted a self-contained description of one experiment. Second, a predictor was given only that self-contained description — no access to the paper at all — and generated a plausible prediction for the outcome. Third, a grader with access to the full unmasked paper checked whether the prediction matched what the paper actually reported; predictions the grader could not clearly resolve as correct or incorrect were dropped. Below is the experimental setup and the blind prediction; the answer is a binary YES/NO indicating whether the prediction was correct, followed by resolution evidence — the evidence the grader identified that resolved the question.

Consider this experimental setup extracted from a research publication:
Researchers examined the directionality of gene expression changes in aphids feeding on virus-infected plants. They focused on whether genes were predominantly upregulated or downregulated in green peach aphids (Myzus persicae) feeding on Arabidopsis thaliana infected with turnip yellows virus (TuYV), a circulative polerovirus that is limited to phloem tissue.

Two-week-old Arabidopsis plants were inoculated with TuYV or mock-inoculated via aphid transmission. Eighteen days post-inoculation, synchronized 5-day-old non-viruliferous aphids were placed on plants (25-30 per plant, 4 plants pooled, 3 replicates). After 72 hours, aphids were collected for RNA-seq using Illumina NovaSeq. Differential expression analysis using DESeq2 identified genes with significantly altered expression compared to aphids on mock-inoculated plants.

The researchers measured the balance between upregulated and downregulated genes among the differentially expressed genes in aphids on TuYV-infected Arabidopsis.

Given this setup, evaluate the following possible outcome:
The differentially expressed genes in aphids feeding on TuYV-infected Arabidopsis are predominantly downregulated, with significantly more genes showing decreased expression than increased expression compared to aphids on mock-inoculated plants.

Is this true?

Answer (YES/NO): NO